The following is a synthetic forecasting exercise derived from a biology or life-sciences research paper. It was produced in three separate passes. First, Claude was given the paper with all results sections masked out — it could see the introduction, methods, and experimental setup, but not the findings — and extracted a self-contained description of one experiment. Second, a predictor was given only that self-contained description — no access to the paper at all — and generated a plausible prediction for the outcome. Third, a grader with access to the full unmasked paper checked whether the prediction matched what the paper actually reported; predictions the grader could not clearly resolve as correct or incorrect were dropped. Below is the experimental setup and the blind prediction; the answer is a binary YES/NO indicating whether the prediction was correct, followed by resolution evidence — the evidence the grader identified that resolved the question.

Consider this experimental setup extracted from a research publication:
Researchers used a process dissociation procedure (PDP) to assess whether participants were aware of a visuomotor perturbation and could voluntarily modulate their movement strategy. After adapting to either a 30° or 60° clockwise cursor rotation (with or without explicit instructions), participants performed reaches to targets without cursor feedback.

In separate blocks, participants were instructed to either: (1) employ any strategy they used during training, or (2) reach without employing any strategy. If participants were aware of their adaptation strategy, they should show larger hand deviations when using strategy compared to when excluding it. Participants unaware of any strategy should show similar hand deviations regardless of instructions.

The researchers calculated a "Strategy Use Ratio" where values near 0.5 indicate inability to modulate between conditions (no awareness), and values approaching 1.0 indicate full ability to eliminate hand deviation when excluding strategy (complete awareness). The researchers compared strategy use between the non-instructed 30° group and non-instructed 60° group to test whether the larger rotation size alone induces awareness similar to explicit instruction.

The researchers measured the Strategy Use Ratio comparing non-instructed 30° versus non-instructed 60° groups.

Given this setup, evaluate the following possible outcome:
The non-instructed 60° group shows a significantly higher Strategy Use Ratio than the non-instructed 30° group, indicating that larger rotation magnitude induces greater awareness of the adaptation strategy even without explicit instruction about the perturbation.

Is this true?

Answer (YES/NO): YES